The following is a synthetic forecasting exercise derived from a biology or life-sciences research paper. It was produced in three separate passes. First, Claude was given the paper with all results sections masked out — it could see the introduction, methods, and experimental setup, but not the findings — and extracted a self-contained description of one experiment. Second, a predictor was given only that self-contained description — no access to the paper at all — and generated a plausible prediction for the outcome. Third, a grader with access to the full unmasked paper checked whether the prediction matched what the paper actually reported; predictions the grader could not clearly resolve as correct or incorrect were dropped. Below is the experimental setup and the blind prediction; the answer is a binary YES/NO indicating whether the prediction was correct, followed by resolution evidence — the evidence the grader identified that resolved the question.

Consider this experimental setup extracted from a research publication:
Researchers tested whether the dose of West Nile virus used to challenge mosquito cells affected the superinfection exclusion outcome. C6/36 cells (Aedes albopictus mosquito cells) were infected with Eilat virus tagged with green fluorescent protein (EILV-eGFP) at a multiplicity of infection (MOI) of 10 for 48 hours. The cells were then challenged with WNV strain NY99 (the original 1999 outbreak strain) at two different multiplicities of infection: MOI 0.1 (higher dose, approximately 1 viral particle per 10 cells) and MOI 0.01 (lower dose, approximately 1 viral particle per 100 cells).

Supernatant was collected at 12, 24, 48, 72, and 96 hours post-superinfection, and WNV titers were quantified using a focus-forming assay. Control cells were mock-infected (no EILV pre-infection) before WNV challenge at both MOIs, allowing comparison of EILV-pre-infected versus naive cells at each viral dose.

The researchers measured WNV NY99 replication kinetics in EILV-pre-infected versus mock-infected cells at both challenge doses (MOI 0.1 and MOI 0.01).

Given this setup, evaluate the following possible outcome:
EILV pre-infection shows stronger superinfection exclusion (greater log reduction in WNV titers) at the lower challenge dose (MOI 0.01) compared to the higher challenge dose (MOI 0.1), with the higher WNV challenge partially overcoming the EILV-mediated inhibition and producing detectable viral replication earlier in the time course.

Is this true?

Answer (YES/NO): NO